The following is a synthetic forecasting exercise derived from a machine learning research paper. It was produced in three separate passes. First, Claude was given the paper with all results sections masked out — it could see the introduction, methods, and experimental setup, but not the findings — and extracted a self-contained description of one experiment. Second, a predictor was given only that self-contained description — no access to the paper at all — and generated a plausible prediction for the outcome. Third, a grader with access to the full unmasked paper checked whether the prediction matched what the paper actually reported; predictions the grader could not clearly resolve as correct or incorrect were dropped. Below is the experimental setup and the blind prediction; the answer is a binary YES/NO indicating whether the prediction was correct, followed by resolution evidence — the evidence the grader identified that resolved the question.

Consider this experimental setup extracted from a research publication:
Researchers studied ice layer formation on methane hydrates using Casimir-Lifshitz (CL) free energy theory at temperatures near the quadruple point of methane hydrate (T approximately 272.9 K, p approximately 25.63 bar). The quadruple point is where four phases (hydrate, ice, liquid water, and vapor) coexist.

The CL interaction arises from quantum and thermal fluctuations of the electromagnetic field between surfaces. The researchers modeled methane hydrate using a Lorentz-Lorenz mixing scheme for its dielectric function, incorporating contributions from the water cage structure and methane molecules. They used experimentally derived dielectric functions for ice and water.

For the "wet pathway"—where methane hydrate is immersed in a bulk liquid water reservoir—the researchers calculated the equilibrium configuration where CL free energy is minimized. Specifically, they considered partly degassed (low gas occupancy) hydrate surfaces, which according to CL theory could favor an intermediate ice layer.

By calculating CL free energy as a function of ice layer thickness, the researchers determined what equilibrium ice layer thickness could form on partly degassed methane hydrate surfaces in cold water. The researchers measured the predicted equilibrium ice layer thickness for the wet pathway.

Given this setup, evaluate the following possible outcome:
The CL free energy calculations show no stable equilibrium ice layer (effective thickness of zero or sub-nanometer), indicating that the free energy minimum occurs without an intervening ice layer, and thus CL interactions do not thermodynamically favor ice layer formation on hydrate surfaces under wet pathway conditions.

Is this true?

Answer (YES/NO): NO